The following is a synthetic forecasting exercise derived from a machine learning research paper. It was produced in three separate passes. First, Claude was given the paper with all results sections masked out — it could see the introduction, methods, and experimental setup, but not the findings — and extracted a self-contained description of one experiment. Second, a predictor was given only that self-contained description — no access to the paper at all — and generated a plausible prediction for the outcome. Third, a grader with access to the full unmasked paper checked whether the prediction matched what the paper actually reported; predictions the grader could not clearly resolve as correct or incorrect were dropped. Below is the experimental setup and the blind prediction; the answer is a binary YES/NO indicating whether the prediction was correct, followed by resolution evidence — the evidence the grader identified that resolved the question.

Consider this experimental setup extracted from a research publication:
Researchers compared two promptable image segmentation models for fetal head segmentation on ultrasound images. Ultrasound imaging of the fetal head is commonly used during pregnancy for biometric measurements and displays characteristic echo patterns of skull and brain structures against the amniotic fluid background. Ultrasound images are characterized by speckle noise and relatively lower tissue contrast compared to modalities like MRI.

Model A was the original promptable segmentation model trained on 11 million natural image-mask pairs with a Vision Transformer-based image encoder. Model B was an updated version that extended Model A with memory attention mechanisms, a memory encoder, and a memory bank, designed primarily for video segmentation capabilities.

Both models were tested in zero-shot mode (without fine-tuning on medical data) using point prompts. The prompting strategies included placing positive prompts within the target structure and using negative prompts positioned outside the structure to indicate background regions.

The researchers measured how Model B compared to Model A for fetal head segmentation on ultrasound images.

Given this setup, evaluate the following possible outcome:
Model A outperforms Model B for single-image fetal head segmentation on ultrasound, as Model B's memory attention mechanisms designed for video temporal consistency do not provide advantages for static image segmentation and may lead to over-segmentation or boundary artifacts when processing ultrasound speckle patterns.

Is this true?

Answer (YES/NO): YES